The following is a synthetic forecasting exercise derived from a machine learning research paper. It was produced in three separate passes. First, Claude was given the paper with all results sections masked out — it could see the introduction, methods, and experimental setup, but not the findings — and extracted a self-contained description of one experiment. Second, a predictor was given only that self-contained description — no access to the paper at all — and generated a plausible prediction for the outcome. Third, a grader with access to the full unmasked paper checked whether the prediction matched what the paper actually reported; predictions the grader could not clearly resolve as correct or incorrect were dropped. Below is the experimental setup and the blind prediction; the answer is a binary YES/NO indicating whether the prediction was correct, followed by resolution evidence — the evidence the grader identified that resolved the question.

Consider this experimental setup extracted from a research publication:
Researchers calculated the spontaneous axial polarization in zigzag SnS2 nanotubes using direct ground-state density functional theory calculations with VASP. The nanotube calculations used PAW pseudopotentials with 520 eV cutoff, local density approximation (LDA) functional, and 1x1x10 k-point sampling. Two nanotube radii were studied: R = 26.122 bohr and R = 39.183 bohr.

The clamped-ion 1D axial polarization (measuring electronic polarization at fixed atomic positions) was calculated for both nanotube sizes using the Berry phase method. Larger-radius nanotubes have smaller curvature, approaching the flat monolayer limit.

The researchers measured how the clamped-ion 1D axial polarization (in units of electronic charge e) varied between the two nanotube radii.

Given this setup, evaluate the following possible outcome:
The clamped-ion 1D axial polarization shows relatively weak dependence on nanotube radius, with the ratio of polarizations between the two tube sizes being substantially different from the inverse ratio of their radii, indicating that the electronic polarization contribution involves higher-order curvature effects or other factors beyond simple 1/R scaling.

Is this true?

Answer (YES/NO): YES